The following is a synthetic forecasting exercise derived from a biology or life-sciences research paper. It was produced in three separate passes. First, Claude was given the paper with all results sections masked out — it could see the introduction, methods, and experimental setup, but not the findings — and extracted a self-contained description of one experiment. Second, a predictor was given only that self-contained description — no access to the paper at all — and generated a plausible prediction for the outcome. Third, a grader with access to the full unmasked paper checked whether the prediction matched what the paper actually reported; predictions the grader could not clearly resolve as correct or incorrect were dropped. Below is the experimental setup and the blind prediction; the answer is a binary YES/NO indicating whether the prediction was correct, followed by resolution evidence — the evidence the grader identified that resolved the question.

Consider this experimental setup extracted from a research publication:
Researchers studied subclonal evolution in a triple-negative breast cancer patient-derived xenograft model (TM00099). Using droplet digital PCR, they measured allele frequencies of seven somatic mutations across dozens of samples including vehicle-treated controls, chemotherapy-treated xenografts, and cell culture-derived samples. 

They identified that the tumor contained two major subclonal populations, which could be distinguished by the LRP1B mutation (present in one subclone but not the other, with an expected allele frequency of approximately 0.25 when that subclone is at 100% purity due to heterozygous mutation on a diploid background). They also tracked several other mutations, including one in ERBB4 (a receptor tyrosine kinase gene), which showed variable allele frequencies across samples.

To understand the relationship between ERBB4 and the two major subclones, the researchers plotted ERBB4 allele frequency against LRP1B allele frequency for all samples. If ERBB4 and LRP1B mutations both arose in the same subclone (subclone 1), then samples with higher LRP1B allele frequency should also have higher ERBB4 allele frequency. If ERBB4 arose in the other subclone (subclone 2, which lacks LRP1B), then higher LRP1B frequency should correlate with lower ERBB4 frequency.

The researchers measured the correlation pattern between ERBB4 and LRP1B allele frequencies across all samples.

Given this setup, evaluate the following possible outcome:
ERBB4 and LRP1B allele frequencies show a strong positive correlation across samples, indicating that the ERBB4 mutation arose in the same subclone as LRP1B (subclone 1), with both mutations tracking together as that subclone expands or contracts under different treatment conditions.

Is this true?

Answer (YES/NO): YES